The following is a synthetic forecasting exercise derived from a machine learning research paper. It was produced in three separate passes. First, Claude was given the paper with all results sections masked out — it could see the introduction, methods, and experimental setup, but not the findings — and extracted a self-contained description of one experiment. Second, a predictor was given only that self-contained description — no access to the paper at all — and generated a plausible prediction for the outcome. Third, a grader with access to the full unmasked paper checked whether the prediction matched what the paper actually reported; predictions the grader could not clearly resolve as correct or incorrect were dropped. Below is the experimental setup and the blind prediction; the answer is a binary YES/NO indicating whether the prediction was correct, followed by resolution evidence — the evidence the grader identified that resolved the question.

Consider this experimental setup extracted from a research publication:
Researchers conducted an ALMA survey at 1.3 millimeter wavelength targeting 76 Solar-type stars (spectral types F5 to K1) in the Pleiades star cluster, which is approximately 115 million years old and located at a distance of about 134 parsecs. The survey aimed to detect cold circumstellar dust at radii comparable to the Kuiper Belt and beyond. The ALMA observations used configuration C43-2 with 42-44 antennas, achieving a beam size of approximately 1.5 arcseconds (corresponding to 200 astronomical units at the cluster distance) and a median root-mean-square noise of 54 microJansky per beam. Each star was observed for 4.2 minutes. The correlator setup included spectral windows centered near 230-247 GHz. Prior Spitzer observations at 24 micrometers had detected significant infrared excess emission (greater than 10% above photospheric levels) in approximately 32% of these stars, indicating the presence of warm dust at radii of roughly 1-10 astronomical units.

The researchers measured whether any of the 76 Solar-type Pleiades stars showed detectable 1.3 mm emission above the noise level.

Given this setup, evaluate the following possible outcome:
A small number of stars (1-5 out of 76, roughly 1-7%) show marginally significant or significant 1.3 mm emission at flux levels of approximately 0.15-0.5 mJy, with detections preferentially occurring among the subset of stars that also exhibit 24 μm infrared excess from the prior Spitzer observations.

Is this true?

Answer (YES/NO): NO